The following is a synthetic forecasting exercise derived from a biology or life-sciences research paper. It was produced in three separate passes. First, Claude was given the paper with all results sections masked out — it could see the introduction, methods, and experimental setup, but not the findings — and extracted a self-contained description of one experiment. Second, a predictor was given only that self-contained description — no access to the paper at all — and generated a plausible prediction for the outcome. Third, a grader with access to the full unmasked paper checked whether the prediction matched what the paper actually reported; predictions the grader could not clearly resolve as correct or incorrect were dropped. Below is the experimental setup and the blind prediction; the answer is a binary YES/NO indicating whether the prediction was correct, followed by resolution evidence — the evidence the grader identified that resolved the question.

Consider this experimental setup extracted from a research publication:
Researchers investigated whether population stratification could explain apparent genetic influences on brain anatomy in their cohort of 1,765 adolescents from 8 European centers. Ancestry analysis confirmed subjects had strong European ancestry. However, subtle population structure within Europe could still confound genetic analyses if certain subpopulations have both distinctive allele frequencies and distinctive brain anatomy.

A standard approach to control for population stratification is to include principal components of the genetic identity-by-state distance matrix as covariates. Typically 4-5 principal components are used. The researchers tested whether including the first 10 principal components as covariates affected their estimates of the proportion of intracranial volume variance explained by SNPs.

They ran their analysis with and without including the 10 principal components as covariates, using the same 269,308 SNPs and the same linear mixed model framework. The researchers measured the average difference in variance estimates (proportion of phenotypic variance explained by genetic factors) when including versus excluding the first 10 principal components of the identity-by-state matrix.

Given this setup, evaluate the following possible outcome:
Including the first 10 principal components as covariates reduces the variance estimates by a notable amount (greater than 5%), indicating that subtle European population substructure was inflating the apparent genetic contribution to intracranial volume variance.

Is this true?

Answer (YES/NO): NO